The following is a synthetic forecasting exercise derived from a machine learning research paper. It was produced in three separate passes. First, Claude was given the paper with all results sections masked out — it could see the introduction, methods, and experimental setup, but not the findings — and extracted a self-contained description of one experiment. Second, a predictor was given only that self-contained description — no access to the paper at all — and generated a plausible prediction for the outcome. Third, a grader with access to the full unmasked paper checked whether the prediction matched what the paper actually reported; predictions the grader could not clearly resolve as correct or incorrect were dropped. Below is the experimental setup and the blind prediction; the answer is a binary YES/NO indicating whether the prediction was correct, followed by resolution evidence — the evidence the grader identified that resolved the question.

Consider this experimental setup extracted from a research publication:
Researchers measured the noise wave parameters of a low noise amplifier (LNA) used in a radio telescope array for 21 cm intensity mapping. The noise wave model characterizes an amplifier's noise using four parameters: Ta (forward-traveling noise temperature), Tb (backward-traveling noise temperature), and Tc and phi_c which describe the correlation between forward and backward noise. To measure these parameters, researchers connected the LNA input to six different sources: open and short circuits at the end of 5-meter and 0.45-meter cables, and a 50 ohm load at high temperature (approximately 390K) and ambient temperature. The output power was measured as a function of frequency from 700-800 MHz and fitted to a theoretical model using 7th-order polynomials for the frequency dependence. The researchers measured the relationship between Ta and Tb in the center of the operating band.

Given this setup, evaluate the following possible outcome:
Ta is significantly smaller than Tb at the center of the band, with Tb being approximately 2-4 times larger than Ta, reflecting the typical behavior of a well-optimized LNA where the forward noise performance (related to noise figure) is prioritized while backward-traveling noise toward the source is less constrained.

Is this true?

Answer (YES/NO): NO